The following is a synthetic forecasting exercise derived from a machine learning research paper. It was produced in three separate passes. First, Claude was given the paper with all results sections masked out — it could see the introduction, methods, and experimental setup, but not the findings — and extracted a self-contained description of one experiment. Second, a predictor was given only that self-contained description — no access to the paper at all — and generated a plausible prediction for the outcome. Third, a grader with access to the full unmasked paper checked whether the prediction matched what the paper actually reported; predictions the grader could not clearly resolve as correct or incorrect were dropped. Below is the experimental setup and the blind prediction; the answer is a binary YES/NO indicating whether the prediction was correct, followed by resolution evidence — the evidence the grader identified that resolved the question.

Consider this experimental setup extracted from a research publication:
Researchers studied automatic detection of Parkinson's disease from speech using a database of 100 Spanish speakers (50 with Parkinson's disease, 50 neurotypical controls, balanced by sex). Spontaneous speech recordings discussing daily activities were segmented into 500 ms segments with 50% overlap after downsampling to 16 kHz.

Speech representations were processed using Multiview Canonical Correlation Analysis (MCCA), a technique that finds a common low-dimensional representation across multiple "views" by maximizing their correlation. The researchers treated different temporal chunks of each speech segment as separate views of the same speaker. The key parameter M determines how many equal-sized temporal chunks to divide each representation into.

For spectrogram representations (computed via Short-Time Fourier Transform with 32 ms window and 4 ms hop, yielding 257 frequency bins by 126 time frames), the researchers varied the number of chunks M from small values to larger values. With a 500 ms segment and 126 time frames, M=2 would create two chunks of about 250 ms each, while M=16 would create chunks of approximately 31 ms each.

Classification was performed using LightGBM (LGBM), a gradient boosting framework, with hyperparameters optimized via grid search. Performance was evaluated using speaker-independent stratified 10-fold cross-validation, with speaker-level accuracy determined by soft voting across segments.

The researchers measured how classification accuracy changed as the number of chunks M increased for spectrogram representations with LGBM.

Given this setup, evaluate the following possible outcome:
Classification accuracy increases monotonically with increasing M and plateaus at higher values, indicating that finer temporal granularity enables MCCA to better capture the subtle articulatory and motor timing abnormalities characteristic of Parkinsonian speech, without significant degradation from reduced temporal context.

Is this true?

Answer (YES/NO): NO